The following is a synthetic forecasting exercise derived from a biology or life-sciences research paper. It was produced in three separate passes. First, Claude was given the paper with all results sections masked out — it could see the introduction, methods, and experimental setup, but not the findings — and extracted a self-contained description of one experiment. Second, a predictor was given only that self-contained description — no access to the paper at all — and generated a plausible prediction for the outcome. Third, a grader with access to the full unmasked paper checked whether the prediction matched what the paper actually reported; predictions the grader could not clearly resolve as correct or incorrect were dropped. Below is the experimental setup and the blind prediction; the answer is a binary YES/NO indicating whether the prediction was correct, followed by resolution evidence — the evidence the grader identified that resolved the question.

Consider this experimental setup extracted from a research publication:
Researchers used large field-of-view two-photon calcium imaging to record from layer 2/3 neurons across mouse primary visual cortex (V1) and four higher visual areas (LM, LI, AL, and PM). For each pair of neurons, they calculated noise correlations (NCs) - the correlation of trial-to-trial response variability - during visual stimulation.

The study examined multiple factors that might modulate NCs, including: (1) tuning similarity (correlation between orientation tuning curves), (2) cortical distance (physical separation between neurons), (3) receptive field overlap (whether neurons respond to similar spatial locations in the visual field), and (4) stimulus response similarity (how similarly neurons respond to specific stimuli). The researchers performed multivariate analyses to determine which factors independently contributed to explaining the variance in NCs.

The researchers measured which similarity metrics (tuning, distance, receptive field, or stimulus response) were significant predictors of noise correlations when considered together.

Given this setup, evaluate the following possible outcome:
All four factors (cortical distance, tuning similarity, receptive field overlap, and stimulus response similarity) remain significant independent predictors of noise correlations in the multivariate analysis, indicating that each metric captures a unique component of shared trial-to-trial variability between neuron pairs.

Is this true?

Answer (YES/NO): NO